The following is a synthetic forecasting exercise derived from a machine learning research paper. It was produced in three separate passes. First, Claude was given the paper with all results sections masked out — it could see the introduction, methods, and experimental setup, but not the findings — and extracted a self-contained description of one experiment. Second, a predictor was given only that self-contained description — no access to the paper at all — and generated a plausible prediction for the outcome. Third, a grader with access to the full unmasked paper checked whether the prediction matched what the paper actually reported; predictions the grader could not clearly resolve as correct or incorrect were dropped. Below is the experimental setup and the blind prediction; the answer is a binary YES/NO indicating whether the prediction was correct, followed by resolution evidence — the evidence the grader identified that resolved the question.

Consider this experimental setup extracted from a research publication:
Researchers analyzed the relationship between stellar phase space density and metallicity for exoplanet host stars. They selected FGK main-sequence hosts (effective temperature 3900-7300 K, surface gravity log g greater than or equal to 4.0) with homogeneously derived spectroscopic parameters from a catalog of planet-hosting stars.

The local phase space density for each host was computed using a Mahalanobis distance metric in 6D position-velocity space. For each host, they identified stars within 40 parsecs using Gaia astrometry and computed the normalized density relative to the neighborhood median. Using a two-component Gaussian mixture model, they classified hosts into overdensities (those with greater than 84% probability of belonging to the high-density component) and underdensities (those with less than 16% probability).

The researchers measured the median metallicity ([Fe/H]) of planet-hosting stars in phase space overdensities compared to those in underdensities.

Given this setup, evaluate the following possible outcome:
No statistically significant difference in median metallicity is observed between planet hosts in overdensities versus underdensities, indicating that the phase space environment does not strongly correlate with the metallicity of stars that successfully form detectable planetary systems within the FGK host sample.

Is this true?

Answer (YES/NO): NO